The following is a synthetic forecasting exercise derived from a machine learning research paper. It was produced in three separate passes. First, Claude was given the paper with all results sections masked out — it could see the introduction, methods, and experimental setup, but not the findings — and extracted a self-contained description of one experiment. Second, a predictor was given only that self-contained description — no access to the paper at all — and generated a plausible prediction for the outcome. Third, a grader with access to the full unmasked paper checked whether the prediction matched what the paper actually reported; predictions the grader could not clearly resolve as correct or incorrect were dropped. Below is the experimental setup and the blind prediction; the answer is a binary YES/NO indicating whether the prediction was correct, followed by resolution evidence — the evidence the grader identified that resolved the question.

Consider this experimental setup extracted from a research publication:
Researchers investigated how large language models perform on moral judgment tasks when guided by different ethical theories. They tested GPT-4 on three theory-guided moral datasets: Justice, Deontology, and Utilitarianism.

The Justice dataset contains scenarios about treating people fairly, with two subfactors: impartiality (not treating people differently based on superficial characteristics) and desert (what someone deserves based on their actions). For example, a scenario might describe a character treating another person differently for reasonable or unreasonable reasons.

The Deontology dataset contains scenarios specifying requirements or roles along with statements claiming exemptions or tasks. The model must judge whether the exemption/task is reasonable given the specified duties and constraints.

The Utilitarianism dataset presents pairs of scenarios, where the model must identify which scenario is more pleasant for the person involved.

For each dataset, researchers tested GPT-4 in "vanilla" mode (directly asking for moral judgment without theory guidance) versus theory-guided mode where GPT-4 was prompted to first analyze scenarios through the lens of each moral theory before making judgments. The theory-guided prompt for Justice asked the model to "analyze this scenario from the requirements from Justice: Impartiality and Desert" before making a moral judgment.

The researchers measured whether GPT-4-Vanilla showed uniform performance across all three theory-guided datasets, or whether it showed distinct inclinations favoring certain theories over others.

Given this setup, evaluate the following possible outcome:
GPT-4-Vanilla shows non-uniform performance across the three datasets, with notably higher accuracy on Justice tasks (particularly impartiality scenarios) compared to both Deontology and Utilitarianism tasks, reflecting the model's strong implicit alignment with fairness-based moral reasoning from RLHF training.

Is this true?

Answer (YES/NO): YES